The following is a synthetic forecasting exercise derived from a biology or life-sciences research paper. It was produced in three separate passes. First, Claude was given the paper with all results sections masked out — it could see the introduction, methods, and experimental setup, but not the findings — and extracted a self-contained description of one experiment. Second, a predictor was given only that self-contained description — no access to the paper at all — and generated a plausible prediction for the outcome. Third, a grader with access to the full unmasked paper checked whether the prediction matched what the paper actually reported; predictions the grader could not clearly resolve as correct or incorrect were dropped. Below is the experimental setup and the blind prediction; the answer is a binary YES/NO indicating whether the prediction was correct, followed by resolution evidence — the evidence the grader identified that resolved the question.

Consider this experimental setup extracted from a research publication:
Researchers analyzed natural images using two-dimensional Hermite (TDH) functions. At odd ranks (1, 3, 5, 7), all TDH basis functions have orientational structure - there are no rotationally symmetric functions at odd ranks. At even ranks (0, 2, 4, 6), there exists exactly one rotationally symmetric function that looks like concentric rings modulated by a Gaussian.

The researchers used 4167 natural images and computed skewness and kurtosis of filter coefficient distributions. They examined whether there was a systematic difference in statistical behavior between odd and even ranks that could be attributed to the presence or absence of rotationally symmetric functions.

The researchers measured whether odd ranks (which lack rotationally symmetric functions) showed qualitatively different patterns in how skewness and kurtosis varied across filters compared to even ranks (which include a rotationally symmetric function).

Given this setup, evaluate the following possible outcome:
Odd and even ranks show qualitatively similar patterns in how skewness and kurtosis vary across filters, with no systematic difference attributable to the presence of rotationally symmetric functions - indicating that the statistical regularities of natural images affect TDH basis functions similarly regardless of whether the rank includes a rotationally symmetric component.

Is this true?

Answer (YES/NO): NO